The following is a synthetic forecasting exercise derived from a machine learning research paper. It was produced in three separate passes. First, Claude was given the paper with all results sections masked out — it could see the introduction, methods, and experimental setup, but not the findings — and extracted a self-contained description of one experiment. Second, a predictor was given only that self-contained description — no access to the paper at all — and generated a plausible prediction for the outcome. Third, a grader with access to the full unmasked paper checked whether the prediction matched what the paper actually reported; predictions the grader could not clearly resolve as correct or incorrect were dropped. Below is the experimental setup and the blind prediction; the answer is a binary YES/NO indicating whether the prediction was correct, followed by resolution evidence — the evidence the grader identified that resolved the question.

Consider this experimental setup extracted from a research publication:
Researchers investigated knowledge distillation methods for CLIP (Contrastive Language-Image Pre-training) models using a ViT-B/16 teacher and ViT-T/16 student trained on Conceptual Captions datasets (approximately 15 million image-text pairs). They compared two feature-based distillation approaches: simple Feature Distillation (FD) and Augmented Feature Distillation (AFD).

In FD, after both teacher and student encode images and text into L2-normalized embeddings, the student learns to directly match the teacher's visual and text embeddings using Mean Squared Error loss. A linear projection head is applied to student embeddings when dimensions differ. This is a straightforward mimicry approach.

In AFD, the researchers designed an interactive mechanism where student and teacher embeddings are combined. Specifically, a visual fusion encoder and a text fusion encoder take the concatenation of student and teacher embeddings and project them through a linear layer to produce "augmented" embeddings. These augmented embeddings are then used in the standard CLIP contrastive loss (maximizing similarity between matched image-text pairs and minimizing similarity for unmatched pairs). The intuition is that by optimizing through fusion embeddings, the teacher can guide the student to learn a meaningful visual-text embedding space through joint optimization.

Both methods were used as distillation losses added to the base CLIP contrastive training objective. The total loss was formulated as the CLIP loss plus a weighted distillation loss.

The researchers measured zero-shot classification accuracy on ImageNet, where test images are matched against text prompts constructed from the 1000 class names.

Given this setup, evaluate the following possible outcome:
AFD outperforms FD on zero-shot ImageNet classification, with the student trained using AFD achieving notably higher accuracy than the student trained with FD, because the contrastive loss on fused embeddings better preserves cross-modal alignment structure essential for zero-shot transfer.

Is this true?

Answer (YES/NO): NO